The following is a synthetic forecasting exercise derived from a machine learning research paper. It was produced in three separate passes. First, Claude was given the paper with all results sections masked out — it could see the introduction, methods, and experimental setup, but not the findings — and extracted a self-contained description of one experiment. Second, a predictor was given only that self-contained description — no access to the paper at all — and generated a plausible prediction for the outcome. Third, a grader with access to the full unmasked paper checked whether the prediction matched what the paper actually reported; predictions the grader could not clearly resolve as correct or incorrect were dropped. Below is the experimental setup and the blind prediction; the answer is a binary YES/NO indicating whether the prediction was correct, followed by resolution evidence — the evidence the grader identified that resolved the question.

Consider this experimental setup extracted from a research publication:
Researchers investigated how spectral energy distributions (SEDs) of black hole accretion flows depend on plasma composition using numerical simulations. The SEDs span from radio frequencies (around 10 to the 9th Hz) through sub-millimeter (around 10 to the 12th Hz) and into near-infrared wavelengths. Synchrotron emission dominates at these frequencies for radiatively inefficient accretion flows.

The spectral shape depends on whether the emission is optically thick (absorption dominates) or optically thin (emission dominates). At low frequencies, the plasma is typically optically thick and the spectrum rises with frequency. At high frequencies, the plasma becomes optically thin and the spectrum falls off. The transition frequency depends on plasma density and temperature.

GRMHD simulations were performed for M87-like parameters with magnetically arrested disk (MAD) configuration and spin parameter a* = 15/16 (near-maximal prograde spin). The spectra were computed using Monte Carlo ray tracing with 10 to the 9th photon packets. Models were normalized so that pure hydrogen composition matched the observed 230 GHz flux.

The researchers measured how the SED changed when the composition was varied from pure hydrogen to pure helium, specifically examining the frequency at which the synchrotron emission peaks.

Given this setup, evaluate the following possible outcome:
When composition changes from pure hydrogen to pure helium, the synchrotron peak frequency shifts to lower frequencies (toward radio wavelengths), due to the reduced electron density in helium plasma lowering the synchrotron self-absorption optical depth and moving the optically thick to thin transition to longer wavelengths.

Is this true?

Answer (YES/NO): NO